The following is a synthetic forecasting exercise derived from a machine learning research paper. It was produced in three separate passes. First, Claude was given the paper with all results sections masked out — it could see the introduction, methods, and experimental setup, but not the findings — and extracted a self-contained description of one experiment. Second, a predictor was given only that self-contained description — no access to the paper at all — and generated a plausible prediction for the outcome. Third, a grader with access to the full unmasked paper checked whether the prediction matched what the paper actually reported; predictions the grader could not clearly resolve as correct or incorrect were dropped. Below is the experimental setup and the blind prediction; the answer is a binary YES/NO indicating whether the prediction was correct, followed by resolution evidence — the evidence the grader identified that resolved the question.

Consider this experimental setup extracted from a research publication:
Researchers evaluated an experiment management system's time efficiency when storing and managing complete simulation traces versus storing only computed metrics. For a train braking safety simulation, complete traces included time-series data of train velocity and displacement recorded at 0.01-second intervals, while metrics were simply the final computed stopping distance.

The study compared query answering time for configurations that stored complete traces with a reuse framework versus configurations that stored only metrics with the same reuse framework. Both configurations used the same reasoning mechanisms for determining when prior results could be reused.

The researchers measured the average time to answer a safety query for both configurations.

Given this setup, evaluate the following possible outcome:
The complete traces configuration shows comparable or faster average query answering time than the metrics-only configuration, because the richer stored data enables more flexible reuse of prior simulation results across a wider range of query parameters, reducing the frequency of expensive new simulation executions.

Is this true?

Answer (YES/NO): NO